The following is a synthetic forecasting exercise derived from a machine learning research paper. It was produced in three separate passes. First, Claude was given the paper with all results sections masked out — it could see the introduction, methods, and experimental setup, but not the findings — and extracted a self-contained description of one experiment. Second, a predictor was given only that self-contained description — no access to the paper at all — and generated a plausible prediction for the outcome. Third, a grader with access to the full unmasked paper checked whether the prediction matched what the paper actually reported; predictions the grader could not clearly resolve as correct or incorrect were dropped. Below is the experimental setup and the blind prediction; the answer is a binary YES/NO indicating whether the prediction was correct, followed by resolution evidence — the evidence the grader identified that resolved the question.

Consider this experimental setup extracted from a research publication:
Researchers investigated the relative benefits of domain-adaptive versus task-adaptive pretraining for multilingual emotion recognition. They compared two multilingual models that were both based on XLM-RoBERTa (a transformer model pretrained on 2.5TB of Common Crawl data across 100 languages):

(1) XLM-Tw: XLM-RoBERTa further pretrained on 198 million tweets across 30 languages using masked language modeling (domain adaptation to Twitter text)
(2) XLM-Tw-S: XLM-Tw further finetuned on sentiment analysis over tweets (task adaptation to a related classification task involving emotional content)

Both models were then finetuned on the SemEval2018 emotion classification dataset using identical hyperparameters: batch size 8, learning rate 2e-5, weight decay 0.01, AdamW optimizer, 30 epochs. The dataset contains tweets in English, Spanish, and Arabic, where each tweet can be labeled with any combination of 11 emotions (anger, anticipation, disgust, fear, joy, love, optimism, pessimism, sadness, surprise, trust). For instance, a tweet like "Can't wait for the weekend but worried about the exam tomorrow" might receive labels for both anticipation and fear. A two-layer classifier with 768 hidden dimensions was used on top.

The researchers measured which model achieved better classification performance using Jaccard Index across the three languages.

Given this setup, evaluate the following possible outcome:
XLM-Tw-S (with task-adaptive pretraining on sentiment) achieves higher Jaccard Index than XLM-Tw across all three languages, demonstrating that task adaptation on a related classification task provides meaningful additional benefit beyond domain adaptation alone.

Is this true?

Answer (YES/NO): YES